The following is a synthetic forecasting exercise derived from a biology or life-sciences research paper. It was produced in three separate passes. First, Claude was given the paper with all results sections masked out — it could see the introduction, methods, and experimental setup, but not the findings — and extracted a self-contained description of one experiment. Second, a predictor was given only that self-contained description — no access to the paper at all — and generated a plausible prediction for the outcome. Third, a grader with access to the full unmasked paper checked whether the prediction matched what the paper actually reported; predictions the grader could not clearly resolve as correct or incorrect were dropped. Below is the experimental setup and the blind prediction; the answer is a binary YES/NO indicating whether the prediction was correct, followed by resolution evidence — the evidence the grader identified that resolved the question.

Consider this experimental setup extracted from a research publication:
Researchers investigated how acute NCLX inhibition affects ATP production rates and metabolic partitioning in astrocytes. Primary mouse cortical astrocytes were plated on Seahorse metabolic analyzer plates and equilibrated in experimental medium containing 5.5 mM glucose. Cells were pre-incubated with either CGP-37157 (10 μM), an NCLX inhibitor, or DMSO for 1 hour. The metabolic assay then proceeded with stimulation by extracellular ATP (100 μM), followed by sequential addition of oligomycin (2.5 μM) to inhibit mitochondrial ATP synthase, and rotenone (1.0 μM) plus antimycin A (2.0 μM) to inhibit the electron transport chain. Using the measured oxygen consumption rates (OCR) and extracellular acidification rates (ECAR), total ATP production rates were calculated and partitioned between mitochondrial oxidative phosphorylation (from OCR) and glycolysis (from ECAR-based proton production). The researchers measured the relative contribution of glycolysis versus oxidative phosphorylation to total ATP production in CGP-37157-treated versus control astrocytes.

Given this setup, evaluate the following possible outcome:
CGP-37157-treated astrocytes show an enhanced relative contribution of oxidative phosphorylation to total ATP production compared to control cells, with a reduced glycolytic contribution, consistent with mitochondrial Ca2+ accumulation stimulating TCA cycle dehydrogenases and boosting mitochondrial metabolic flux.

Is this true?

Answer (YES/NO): NO